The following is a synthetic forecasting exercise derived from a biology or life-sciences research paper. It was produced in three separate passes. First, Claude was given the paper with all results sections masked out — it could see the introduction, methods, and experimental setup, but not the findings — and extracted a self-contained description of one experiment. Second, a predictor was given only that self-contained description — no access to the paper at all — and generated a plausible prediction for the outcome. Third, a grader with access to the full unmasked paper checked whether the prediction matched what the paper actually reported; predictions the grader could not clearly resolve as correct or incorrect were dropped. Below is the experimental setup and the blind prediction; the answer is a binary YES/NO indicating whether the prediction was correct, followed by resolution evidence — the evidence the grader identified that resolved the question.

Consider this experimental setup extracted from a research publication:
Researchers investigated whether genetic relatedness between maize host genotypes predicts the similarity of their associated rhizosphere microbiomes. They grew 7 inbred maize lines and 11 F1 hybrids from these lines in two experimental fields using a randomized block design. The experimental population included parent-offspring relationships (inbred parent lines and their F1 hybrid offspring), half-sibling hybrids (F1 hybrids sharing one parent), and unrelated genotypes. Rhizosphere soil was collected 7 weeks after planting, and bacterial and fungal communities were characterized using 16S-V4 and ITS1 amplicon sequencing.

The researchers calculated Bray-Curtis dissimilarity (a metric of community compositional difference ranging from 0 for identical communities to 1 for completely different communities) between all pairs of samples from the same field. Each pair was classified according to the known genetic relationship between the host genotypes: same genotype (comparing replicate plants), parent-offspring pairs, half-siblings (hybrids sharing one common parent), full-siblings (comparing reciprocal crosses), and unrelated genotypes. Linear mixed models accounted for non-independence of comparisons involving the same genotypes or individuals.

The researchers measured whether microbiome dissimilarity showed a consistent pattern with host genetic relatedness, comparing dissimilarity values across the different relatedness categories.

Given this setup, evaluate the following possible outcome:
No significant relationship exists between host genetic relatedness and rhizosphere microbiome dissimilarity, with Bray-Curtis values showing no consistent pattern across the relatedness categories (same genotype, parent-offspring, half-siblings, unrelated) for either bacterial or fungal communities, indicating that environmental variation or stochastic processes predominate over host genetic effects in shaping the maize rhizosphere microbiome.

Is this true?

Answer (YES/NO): NO